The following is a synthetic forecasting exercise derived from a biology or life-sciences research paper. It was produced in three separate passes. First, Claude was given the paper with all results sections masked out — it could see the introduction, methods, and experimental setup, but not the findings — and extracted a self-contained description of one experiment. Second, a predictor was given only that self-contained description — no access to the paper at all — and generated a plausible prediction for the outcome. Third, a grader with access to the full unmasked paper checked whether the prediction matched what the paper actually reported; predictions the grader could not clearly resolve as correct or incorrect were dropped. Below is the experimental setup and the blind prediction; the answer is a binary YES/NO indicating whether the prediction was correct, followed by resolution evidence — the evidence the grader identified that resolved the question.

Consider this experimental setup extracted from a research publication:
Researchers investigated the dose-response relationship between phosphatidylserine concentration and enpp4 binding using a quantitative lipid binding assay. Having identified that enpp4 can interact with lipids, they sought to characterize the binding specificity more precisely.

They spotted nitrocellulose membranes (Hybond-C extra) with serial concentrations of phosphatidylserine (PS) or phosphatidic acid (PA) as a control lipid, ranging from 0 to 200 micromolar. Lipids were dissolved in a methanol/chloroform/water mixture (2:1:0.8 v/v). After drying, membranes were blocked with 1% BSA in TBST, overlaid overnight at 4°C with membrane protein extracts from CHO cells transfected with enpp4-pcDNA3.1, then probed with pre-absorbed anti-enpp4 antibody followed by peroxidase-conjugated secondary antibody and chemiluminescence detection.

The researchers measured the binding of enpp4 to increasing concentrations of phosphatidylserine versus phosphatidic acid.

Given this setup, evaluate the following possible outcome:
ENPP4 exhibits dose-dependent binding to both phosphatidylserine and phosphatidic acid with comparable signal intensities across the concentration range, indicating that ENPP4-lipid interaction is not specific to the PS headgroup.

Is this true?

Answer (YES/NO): NO